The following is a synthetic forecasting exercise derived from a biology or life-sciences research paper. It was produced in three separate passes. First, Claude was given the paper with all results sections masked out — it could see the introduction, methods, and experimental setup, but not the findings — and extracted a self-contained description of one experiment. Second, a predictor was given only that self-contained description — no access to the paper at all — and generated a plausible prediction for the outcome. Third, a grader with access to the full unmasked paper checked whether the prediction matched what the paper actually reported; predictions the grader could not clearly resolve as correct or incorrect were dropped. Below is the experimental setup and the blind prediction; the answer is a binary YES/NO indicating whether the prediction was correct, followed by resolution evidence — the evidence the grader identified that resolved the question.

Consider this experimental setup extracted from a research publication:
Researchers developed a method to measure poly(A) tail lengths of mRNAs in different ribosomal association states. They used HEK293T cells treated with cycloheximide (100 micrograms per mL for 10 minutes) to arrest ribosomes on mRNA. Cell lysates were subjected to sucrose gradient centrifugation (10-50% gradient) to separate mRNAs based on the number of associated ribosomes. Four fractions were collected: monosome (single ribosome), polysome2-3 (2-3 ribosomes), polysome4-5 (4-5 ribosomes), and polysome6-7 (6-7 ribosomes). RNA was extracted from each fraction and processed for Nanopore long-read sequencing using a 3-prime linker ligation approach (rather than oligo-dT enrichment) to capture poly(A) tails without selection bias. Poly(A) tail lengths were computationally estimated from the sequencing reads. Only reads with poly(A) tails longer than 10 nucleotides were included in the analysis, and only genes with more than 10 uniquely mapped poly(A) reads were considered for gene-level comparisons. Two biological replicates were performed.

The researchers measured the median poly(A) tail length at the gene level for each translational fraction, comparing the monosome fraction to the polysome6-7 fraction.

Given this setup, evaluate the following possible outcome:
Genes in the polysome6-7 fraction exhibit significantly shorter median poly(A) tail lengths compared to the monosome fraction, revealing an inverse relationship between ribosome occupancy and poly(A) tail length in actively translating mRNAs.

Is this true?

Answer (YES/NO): YES